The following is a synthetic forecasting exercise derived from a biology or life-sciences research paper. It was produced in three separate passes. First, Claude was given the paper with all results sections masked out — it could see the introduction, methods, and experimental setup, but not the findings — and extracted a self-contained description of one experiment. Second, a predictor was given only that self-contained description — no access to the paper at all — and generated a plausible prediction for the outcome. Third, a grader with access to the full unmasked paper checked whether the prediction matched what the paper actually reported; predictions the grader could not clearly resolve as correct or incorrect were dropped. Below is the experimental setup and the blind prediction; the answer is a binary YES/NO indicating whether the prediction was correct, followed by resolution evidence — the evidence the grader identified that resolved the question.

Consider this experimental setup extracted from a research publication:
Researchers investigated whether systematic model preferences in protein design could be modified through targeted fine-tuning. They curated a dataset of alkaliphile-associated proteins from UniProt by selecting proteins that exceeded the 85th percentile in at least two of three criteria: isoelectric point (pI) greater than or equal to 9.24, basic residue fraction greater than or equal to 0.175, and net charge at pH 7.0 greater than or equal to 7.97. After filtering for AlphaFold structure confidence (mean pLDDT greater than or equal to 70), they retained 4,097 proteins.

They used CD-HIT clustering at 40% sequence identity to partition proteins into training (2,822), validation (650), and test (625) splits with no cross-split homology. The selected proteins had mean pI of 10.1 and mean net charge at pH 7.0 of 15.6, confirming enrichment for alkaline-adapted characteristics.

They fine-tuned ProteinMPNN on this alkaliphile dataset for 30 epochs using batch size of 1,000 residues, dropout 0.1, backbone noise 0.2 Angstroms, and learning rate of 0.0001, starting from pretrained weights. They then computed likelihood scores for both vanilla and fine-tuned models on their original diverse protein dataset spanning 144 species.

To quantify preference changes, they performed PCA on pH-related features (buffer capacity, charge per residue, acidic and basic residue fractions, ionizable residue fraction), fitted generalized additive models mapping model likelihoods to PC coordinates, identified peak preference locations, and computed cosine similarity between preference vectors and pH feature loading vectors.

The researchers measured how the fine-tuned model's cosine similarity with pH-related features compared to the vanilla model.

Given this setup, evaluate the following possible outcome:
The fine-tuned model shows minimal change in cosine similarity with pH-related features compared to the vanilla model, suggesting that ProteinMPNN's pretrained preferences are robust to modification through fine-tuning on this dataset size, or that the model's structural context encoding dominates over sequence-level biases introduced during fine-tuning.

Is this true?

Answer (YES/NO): NO